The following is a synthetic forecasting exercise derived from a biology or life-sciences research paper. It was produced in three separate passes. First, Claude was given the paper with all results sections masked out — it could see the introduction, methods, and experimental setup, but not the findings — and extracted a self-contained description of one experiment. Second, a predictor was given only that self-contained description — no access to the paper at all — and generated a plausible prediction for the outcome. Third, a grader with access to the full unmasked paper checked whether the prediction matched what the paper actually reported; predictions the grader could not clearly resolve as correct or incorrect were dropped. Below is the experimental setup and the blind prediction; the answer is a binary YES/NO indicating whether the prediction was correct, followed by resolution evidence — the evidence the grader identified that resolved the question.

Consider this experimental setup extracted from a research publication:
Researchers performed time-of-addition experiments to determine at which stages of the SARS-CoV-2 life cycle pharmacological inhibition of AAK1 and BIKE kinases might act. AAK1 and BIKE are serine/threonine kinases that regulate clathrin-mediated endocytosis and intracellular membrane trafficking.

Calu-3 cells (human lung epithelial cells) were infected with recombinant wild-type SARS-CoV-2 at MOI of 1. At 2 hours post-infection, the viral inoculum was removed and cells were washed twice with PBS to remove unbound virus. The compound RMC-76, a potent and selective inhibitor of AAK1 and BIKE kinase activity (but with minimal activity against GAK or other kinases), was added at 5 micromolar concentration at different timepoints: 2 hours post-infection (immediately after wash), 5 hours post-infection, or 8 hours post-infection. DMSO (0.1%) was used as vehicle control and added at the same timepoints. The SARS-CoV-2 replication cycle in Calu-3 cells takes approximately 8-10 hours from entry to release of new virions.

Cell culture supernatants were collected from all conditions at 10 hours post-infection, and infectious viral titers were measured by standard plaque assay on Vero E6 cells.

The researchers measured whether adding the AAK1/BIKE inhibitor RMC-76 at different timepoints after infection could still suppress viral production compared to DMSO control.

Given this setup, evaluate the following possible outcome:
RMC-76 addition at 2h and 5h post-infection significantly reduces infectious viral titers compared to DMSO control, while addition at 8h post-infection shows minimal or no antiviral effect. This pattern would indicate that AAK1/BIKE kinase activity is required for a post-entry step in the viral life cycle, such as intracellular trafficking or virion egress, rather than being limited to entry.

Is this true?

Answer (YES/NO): NO